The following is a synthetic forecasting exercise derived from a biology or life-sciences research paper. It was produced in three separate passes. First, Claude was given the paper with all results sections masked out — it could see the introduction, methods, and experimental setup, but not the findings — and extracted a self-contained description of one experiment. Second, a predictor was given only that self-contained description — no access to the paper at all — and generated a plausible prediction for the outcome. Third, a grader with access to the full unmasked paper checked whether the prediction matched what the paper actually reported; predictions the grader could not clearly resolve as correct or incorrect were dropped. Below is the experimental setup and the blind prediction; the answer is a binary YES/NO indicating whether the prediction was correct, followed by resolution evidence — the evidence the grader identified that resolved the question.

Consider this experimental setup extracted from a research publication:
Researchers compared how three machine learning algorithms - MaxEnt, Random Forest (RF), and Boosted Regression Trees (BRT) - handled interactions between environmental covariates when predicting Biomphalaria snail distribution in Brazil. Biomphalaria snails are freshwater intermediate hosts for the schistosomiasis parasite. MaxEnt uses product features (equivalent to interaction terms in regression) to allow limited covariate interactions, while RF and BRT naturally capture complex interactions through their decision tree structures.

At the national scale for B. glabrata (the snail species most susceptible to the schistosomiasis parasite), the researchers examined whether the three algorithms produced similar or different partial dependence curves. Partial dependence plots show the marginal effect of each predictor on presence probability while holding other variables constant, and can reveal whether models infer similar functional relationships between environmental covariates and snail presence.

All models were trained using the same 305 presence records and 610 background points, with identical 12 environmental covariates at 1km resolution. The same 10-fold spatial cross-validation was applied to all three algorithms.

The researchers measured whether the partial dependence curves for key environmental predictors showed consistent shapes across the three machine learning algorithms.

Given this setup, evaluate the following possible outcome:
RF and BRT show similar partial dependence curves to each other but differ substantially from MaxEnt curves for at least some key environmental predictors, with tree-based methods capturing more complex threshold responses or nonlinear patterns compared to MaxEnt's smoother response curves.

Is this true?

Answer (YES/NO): YES